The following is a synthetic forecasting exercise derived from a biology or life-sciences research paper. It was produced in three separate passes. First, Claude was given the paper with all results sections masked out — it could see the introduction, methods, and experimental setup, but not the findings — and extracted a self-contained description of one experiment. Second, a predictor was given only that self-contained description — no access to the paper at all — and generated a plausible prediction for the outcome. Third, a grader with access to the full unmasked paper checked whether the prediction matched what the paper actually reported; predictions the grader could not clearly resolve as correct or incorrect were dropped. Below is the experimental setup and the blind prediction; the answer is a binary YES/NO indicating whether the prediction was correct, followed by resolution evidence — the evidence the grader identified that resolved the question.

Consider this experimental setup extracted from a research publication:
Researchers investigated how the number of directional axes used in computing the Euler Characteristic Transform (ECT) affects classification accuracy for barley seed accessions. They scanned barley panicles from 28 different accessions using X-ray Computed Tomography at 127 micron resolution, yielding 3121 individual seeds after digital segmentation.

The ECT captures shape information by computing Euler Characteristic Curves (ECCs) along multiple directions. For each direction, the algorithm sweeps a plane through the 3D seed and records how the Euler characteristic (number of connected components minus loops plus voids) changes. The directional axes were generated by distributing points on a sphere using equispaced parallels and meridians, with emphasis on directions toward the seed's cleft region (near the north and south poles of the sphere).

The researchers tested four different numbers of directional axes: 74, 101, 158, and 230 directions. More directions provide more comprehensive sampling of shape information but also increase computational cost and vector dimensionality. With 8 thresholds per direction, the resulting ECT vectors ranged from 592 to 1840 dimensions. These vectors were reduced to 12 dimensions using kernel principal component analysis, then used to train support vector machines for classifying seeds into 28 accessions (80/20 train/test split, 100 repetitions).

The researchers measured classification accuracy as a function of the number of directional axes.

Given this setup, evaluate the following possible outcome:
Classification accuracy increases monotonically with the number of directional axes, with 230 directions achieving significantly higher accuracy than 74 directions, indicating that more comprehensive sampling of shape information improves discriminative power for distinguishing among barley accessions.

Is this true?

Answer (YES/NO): NO